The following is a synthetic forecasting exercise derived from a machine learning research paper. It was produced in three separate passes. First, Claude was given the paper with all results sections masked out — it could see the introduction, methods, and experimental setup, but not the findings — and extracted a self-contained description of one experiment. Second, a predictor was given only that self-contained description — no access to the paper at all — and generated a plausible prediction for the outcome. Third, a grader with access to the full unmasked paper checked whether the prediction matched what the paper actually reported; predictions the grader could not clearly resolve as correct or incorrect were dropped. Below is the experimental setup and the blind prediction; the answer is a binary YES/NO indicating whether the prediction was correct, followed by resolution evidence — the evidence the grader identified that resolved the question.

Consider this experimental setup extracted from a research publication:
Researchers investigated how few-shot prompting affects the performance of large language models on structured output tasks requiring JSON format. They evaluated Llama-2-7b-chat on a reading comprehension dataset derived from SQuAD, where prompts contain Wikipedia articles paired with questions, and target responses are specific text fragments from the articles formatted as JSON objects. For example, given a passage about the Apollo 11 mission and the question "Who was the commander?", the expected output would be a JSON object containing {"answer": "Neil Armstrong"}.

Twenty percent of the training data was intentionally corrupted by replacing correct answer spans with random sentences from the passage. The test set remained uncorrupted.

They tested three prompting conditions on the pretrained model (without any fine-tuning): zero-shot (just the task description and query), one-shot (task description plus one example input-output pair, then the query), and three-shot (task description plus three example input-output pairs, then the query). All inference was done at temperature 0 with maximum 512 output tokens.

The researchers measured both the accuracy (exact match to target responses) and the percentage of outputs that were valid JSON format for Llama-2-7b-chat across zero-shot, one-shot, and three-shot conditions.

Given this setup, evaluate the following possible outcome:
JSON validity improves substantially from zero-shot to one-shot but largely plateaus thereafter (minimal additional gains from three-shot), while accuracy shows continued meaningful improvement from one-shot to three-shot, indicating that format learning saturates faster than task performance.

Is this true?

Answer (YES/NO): NO